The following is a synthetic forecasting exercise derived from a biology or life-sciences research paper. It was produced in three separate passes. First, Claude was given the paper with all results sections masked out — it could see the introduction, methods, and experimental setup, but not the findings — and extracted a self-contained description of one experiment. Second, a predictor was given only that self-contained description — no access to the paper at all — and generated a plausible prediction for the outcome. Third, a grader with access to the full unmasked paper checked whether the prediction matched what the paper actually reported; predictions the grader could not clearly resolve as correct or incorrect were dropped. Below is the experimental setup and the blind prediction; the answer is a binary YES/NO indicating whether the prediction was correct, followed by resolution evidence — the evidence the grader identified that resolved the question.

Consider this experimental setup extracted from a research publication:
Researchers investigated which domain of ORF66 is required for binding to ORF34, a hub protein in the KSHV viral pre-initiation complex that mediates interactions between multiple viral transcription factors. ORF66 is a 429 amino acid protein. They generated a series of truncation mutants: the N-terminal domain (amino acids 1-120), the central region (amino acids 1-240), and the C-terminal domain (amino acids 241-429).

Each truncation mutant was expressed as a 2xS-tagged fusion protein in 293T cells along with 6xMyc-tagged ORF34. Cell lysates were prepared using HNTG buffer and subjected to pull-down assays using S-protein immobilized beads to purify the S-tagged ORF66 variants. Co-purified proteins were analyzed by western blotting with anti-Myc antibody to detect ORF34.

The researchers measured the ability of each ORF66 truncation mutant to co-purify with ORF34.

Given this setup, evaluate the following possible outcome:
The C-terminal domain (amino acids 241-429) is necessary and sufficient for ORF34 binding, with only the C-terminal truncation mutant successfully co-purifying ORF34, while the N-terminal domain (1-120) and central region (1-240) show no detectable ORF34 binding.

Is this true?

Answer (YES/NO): NO